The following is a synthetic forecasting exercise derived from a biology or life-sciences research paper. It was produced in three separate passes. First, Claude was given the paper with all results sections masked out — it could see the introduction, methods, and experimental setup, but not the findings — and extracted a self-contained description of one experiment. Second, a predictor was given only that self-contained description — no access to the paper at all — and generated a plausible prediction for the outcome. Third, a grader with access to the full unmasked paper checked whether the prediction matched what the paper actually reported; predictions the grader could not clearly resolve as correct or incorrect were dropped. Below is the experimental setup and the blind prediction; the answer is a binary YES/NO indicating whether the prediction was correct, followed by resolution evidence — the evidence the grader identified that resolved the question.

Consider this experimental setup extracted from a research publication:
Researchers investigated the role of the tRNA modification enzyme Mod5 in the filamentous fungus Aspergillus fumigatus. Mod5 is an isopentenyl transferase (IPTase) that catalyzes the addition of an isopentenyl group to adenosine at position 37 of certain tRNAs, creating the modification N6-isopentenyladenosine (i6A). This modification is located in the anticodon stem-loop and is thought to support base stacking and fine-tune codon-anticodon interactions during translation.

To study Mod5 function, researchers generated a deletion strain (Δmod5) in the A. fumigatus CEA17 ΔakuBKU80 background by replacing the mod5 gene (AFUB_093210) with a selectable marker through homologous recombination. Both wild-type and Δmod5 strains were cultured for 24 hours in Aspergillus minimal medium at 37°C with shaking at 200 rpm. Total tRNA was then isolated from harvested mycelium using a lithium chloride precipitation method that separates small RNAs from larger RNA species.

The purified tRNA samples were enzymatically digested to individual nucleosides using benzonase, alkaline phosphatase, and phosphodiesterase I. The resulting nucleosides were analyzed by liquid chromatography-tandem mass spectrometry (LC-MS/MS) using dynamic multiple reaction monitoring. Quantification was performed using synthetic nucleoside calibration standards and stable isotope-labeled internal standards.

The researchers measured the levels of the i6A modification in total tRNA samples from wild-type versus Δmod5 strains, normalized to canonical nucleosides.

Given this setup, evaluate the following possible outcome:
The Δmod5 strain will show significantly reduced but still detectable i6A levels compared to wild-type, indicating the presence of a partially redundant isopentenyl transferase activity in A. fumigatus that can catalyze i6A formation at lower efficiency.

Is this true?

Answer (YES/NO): NO